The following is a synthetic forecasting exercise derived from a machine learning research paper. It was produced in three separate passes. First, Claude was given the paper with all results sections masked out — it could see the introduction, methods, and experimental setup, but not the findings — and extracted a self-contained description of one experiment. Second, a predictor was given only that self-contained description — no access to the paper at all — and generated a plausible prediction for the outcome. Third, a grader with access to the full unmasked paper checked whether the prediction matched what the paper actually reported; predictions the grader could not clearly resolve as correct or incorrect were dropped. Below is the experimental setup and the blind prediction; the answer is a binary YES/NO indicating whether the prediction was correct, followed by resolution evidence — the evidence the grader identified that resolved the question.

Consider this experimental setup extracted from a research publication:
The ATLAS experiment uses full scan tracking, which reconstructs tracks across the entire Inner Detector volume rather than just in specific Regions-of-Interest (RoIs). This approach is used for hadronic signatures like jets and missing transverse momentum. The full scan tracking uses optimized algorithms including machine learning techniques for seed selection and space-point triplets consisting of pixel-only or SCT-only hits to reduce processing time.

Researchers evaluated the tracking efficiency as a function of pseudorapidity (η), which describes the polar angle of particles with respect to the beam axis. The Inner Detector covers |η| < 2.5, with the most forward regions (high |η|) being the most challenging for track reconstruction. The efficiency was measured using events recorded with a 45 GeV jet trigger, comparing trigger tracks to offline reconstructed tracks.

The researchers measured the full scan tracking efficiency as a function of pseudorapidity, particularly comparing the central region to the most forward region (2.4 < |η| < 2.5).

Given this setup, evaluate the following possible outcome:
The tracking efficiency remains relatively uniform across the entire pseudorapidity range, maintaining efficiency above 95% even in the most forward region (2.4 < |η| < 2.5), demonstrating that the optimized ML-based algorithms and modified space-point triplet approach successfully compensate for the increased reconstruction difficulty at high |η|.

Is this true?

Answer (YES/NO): NO